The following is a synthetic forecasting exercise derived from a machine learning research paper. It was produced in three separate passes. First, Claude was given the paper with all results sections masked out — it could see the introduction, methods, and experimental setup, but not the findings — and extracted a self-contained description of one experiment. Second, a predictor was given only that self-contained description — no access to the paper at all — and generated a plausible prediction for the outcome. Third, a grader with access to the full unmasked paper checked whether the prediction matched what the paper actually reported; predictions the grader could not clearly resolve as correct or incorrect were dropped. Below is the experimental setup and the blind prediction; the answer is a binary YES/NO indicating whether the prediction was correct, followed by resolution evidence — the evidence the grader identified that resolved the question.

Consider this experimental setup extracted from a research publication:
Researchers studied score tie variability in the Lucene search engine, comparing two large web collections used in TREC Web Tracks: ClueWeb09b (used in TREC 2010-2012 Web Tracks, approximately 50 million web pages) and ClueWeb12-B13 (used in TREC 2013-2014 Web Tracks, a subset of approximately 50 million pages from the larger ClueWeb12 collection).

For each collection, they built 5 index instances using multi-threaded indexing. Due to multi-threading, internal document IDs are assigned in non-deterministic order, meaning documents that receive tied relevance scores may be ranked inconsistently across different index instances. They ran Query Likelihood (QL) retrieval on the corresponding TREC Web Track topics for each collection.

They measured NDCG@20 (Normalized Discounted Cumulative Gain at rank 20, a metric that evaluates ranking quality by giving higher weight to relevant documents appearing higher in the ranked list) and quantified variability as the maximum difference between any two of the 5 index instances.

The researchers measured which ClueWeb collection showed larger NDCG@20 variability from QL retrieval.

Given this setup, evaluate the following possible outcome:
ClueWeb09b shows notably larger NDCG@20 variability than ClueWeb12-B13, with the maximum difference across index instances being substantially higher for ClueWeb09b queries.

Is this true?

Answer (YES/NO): NO